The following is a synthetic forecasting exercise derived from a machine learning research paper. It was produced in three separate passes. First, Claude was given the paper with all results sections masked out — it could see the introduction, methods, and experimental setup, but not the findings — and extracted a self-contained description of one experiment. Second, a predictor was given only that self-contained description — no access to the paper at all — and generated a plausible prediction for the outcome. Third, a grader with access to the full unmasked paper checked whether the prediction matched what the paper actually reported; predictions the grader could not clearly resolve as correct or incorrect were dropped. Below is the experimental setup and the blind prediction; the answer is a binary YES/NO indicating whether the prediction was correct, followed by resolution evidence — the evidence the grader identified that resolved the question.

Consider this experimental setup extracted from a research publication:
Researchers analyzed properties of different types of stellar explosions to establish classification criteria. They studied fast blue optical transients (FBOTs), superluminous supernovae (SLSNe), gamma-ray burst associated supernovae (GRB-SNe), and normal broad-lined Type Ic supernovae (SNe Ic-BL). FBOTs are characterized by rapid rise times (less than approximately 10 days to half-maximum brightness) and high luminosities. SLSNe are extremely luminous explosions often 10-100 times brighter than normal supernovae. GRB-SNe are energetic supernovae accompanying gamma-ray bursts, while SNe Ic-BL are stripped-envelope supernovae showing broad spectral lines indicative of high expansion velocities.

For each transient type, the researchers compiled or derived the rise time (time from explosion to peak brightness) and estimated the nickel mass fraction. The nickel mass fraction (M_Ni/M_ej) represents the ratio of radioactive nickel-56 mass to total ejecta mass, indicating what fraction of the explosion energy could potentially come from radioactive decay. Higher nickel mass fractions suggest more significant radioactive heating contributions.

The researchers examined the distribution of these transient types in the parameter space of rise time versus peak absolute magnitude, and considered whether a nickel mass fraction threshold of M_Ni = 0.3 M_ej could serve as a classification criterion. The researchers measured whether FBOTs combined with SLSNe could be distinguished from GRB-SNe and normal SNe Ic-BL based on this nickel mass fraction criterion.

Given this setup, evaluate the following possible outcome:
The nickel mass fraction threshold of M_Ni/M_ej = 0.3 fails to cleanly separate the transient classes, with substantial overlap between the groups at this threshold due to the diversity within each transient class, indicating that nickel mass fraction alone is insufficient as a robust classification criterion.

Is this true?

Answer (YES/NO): NO